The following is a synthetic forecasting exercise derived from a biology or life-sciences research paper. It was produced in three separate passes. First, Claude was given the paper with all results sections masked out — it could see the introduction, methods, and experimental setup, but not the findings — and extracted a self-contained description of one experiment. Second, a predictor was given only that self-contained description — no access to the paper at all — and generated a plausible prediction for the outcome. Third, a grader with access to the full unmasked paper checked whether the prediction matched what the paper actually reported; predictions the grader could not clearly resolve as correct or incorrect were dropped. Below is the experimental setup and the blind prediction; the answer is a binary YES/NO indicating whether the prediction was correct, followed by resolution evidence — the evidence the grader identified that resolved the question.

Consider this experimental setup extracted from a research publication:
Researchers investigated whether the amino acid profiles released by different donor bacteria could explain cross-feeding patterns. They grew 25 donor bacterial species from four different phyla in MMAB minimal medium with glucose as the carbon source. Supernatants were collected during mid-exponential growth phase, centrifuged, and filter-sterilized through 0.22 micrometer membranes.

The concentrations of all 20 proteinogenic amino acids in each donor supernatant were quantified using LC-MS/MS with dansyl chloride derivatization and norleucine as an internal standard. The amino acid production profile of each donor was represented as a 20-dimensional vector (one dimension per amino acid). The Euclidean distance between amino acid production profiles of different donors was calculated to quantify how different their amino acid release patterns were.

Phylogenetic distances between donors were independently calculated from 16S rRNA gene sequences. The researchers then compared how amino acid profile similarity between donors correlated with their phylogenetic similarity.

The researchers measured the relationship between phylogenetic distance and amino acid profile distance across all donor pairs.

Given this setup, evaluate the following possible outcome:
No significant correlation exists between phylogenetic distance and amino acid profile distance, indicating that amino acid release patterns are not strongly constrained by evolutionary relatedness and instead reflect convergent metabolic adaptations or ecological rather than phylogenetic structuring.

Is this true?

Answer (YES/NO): NO